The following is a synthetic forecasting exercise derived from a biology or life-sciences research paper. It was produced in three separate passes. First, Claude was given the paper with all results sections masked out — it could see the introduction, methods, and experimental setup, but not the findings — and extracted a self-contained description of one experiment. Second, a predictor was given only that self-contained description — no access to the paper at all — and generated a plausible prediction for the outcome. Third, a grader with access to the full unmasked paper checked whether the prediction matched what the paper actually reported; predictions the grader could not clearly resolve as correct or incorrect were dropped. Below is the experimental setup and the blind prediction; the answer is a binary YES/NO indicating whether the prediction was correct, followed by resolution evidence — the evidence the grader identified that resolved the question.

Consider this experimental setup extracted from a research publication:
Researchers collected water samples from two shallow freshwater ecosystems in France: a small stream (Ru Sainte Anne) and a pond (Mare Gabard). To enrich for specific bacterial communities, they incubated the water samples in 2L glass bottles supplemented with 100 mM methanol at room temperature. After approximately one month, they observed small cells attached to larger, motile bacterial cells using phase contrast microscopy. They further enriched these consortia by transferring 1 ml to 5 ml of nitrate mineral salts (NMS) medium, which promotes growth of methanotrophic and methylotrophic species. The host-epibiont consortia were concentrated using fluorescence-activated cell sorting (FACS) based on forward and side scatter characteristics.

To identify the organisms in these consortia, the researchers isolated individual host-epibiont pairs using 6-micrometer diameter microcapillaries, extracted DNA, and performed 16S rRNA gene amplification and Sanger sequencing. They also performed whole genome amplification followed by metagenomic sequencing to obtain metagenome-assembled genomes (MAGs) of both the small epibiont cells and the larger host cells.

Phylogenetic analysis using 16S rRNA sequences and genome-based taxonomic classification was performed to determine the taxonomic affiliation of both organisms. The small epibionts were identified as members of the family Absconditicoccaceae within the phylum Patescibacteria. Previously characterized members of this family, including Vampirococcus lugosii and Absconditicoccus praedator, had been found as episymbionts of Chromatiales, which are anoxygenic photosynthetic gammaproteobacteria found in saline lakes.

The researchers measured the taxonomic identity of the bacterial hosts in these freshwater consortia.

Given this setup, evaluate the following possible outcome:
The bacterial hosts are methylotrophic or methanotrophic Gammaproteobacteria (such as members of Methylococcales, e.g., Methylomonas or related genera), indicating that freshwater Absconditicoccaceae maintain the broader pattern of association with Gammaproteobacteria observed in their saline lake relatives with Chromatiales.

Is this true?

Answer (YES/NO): NO